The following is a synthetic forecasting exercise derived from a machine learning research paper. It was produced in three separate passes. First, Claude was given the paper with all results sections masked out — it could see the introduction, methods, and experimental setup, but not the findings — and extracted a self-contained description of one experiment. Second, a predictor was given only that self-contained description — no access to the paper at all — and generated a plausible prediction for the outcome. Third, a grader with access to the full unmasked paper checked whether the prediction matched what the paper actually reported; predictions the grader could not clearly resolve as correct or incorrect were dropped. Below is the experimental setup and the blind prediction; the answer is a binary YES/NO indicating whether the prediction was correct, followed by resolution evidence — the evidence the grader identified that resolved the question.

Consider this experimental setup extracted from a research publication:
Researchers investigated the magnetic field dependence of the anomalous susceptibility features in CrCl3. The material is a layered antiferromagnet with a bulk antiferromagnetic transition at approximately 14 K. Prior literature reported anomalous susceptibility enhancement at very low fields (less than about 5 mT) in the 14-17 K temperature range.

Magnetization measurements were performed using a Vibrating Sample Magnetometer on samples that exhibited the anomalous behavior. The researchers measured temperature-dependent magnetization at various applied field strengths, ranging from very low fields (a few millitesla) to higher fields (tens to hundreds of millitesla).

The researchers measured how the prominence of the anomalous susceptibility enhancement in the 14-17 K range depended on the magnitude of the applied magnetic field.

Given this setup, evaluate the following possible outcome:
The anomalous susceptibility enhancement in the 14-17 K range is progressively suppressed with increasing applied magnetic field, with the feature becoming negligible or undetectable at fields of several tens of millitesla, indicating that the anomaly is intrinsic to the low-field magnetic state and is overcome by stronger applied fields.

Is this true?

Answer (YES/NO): NO